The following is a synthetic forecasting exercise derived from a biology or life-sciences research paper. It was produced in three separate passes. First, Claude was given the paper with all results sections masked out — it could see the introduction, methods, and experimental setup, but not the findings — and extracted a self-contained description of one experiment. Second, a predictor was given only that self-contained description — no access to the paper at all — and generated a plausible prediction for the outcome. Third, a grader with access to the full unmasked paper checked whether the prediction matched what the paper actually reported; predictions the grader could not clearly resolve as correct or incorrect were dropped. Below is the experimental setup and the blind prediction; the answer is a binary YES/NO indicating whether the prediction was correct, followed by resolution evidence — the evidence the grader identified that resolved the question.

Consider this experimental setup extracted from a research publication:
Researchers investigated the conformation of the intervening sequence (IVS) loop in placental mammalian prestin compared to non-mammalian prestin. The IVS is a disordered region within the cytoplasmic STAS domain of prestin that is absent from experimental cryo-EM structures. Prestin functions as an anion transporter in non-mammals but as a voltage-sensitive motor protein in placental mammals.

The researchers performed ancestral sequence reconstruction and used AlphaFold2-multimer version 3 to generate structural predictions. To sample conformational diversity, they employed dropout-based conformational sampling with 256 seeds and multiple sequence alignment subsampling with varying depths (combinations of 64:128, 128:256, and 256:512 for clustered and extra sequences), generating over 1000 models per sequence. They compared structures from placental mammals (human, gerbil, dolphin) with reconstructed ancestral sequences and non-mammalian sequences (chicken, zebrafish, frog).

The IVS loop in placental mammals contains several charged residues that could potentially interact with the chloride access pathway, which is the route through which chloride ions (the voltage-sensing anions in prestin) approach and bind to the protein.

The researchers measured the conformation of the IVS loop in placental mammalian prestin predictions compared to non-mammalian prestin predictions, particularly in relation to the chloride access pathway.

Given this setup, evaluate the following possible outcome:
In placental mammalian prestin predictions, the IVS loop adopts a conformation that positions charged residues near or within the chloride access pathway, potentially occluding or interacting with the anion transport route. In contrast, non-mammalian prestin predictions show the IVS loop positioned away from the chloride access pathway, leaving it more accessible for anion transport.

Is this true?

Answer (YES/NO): YES